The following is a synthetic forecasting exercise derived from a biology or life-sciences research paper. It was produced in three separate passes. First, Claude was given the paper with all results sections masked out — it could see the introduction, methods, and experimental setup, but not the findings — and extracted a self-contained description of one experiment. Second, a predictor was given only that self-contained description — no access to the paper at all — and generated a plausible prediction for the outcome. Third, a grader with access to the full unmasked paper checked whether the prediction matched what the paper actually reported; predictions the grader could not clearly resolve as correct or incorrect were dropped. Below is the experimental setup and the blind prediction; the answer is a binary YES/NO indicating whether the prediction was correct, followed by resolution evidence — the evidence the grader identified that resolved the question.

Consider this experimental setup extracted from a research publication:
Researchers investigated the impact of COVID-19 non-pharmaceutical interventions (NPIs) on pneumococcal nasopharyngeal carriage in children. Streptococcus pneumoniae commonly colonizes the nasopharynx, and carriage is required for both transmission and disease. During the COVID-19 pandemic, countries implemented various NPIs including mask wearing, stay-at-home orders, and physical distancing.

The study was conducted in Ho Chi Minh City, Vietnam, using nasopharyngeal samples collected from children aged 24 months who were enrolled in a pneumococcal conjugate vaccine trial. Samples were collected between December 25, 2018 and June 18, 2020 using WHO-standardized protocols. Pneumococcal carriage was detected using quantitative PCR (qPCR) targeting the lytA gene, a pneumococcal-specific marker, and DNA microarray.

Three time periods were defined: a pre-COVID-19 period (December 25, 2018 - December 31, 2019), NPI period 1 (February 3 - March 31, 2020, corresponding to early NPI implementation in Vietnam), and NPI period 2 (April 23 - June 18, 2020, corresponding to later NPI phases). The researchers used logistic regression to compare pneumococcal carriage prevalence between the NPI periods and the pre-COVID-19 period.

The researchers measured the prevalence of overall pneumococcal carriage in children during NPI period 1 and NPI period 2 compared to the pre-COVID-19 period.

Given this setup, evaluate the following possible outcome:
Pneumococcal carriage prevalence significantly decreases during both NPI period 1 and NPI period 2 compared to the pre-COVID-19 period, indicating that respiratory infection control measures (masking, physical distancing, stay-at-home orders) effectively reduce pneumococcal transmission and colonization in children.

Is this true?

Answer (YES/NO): NO